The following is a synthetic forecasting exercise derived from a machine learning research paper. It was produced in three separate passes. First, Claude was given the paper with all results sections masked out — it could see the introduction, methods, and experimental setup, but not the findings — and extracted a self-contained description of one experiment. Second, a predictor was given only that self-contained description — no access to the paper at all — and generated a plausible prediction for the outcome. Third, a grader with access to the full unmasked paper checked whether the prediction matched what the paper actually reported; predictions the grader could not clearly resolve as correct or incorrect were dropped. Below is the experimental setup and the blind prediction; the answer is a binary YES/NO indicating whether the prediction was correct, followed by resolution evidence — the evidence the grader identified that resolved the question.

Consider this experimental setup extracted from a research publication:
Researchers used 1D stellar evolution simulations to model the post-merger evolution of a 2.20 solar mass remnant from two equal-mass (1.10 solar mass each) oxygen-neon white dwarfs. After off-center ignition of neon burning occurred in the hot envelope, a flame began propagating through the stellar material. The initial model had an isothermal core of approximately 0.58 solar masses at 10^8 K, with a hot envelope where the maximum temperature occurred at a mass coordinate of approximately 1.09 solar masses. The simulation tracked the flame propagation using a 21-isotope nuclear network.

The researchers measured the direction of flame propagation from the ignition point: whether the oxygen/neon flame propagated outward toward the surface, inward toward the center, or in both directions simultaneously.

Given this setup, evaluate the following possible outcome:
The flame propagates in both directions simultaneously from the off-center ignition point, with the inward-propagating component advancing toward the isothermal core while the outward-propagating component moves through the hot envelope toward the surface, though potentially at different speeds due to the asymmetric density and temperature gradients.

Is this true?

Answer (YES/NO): NO